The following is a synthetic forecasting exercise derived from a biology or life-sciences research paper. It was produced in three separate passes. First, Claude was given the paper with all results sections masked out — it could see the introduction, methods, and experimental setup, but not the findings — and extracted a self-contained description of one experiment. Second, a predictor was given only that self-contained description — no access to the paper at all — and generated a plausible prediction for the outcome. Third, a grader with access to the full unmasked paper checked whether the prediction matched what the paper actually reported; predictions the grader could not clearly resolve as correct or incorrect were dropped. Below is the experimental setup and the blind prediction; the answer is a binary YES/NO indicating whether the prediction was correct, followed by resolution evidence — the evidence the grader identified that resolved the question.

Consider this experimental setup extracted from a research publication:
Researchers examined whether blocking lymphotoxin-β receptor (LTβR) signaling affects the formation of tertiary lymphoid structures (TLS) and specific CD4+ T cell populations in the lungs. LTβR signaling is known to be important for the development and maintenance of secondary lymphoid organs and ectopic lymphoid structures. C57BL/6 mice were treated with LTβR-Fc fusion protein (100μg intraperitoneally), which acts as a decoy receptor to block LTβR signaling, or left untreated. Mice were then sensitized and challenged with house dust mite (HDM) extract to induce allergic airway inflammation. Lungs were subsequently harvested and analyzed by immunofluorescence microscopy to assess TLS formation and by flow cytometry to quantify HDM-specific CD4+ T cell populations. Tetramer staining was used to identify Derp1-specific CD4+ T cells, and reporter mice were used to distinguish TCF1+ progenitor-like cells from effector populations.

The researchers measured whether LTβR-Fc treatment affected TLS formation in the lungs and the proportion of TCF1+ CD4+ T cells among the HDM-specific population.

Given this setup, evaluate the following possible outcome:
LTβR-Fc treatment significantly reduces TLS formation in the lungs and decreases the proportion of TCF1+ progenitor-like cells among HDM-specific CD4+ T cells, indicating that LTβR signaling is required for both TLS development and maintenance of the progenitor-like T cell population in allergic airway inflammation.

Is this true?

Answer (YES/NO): YES